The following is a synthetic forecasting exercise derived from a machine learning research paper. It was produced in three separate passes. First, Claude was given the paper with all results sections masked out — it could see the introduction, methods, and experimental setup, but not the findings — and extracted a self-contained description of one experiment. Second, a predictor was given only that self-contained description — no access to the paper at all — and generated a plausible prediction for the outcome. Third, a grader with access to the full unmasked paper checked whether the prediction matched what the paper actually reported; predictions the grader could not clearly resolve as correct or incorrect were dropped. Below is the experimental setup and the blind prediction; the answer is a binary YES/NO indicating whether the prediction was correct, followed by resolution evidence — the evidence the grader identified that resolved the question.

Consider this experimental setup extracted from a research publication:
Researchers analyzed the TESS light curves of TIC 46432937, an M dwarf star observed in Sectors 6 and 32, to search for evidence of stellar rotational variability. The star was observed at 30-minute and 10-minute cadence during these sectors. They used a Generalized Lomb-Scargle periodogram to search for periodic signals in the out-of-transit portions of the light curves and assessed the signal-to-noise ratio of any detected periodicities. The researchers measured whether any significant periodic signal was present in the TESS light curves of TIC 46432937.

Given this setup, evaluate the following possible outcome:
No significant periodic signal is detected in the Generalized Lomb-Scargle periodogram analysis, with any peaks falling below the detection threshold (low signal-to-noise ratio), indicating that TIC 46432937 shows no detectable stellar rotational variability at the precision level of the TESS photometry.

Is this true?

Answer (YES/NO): NO